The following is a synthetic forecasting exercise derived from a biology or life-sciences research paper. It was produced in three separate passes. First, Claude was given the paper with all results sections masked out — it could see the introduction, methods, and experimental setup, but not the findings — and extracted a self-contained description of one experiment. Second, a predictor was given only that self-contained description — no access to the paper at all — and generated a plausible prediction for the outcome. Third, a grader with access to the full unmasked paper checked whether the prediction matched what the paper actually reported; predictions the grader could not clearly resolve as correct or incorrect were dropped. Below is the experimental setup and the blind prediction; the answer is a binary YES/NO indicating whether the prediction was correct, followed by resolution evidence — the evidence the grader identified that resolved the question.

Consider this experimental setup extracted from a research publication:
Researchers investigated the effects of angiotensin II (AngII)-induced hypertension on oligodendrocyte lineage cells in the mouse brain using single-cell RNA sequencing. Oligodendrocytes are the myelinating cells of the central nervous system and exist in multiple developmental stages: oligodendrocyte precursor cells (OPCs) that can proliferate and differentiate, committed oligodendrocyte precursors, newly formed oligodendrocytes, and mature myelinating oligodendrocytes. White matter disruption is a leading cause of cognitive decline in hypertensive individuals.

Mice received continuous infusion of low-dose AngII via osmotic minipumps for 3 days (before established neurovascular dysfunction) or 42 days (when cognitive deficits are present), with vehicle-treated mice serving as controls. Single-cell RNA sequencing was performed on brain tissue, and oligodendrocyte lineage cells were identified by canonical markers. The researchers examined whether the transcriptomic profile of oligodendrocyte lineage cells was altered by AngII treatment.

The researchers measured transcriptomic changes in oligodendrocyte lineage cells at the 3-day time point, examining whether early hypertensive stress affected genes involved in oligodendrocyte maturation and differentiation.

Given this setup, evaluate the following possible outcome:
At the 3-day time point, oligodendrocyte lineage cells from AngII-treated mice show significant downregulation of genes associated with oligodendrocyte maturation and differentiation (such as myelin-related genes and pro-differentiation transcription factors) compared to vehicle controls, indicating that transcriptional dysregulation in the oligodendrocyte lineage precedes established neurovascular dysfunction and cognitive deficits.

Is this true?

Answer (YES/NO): YES